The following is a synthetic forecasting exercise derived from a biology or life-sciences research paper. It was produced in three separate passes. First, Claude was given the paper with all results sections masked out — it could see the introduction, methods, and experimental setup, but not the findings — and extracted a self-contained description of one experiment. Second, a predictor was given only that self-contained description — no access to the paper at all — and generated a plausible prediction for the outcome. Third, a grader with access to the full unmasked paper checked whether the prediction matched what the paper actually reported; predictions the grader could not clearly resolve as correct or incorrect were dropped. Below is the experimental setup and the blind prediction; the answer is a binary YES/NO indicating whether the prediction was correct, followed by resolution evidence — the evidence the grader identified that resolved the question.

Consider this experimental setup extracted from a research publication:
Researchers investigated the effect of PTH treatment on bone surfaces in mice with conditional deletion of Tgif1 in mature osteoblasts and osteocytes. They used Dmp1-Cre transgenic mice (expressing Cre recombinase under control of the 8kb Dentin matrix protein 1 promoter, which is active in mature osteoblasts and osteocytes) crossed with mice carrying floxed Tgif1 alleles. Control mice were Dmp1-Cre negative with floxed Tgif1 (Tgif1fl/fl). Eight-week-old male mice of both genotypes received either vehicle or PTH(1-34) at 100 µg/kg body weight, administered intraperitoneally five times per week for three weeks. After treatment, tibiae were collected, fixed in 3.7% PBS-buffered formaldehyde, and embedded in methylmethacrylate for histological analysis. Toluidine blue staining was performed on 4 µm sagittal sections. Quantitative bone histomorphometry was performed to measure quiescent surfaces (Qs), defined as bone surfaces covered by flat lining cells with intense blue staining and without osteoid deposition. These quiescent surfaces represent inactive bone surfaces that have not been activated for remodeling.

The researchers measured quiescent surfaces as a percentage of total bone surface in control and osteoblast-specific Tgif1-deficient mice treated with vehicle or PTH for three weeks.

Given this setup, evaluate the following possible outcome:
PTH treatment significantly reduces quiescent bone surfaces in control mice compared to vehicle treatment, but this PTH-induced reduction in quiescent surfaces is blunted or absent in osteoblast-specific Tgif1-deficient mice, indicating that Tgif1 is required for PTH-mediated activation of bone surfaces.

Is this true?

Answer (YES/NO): YES